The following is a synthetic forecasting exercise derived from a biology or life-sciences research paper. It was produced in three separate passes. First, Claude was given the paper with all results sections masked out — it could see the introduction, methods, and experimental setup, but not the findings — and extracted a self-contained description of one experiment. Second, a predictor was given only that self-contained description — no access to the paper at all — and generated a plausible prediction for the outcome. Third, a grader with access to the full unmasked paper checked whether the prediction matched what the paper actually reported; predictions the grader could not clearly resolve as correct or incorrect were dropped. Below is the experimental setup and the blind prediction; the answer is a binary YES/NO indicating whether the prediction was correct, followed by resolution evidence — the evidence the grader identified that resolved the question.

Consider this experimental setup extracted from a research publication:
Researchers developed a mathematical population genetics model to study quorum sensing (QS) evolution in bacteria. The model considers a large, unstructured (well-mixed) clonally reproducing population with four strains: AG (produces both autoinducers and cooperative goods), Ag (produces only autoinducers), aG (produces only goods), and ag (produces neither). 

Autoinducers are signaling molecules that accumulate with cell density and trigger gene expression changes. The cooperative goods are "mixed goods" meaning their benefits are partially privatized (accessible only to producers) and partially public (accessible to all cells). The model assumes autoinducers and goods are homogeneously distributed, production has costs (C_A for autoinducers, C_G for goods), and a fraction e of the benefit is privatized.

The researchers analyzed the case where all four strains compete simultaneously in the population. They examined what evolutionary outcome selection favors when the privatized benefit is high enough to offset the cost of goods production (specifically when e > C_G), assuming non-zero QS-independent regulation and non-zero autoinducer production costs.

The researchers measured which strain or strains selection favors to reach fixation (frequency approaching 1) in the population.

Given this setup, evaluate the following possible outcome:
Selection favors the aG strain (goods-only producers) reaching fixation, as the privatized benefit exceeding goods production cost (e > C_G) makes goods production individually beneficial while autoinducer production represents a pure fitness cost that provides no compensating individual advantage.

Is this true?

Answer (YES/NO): YES